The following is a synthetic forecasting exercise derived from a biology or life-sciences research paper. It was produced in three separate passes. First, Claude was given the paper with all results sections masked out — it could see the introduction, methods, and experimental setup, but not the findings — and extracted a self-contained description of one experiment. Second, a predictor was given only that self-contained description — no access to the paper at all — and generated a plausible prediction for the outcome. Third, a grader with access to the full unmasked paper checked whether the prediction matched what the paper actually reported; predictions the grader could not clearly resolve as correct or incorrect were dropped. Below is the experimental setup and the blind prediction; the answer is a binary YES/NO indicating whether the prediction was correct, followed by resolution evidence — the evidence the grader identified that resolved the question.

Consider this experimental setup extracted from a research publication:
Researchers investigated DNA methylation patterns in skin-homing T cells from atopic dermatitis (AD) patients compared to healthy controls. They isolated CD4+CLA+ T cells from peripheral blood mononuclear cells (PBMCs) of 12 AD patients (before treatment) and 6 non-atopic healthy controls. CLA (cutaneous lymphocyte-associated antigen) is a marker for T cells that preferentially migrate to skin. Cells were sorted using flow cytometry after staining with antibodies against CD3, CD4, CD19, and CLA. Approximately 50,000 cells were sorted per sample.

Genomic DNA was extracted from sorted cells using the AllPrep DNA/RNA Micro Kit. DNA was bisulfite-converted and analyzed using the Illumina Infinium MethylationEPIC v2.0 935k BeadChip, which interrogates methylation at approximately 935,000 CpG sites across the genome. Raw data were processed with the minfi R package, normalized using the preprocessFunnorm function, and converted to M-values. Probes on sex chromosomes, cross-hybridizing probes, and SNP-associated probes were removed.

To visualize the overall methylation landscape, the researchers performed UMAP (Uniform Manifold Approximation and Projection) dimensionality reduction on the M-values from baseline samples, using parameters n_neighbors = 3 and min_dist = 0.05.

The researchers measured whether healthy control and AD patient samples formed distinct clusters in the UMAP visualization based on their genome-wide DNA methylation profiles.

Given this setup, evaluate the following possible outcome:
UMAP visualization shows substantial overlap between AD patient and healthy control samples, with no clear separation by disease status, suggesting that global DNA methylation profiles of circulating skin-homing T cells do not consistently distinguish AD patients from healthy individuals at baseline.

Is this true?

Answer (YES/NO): NO